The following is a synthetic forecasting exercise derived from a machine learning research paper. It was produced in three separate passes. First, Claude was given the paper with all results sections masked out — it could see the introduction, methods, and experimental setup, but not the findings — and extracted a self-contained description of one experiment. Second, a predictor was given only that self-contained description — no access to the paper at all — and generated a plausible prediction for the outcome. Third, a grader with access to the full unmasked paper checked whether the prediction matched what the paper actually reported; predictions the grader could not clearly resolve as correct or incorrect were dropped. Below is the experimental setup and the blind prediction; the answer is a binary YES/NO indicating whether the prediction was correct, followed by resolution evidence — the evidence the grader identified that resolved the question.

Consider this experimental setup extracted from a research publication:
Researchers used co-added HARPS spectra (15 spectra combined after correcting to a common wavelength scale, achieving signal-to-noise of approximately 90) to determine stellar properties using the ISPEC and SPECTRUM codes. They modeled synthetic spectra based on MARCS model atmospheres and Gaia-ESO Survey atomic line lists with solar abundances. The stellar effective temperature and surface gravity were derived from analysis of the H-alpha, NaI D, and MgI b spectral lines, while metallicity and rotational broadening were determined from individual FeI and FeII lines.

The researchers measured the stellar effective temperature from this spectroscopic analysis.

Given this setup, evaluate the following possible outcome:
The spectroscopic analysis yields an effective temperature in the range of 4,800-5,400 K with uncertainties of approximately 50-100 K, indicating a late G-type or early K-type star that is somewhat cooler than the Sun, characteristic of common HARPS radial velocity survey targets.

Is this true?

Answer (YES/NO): NO